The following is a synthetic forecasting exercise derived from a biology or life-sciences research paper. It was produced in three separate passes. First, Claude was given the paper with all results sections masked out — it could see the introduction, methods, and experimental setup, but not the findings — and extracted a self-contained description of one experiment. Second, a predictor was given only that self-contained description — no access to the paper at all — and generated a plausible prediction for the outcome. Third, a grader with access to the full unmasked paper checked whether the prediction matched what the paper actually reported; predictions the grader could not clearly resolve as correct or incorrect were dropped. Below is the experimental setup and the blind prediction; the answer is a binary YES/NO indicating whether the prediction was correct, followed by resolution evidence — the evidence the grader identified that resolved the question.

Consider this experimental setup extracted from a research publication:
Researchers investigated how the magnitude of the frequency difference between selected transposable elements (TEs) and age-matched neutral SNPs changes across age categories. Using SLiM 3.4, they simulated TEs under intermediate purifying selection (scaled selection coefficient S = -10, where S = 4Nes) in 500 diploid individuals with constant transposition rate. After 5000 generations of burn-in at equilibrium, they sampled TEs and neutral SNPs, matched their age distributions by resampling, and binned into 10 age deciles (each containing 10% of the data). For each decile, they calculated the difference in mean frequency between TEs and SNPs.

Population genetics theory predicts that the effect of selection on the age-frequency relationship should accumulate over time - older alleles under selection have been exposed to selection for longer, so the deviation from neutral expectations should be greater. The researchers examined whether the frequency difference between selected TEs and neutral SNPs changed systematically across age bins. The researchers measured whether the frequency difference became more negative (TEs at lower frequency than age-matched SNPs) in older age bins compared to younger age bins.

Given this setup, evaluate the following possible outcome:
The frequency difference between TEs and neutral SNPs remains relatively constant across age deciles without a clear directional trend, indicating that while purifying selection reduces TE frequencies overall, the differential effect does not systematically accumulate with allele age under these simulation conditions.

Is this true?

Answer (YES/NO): NO